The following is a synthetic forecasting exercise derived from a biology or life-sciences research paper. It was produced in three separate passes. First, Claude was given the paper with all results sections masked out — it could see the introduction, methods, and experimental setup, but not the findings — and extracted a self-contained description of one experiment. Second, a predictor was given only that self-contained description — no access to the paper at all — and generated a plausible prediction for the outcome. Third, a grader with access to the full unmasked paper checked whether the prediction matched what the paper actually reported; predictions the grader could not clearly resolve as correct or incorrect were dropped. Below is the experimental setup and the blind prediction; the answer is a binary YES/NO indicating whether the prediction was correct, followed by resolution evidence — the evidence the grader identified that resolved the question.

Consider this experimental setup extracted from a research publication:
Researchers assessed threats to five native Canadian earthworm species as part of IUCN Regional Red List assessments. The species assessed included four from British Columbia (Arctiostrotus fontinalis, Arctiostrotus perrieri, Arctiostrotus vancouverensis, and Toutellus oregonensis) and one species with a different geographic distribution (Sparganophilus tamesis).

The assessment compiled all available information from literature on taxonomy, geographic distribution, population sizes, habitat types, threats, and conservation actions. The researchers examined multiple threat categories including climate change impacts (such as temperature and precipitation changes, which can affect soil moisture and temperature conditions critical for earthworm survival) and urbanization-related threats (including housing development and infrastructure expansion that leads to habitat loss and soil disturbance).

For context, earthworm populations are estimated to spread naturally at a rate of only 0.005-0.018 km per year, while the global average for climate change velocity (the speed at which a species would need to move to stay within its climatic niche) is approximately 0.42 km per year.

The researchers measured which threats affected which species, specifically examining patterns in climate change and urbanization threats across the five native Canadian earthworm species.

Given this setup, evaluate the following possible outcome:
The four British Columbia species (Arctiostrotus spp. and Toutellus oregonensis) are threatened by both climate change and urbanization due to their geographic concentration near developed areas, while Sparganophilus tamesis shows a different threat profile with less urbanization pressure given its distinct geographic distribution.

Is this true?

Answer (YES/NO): NO